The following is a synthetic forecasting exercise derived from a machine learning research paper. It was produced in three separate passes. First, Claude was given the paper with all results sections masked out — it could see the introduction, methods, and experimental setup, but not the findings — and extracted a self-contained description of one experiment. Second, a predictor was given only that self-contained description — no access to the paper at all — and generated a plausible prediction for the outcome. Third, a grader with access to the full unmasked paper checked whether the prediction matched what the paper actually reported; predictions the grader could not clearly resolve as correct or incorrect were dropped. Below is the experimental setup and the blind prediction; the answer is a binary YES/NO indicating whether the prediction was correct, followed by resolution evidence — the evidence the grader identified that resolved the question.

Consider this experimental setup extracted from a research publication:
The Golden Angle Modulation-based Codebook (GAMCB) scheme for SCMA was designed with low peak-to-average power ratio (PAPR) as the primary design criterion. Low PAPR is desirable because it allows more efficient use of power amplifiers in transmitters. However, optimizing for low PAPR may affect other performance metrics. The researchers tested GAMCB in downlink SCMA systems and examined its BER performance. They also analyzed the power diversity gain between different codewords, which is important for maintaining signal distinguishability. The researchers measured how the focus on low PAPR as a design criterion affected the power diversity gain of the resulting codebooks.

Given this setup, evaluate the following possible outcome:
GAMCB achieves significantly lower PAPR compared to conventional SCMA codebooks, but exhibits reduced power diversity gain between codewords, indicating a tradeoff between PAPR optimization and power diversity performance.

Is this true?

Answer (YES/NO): YES